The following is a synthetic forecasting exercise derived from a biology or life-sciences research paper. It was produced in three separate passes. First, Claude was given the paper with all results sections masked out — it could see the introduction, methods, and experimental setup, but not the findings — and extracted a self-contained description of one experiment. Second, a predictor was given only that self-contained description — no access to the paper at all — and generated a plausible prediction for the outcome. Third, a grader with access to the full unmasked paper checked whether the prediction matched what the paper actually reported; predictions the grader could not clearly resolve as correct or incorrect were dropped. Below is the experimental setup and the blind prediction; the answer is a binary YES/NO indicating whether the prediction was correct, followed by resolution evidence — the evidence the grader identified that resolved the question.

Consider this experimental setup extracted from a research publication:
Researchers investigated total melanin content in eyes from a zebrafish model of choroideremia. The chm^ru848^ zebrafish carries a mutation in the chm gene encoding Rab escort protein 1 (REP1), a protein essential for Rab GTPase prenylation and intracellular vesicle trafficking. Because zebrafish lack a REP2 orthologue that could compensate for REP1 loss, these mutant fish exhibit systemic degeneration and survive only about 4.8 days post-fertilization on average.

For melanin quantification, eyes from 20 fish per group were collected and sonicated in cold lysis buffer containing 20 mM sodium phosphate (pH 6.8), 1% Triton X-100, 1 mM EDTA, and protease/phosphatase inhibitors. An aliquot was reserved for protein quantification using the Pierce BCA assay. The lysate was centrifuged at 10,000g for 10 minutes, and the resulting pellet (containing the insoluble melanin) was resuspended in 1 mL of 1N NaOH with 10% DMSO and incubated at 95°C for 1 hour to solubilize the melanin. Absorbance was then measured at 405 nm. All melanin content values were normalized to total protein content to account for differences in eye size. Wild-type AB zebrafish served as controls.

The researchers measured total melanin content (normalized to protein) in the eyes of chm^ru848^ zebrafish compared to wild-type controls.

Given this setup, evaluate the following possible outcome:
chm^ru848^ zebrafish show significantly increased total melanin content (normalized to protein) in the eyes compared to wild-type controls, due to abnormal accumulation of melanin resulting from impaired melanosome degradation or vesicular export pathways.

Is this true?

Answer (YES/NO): NO